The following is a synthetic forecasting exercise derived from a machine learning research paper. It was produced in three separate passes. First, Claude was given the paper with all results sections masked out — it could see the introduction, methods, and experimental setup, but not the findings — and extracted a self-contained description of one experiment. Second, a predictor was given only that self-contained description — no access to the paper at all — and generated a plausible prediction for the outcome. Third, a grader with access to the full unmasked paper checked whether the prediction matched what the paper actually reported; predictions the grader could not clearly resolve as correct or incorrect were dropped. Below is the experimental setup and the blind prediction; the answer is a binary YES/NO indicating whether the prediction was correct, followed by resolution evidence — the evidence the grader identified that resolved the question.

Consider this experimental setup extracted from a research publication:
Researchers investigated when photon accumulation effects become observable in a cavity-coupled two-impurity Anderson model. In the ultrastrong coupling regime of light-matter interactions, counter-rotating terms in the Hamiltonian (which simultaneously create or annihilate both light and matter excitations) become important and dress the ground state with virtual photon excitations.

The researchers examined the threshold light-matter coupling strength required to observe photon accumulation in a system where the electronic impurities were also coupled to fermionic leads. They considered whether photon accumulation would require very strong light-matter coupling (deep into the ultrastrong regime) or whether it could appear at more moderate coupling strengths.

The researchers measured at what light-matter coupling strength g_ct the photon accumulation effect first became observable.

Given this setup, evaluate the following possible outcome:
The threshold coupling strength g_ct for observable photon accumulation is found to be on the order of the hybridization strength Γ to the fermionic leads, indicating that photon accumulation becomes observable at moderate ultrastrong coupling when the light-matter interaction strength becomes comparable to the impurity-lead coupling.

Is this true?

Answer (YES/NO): NO